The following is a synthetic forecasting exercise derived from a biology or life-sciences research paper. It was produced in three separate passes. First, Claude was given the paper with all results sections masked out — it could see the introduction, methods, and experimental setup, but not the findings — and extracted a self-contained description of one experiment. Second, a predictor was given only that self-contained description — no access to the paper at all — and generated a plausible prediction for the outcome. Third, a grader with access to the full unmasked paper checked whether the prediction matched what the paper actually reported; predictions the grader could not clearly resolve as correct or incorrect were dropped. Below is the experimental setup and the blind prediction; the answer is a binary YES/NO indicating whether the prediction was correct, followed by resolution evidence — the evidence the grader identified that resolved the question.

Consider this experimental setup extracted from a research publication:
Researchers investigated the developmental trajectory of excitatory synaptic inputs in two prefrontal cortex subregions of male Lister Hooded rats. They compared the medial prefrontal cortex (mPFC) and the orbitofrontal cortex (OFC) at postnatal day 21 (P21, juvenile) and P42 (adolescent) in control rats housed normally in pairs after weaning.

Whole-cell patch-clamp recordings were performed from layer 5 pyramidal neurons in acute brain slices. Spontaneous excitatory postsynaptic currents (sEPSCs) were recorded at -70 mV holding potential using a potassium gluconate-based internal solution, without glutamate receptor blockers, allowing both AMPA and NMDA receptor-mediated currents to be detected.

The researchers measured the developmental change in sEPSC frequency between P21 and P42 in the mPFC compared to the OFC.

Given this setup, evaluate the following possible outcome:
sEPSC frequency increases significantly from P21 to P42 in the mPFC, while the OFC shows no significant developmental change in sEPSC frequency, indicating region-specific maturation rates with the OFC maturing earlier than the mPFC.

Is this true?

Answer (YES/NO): NO